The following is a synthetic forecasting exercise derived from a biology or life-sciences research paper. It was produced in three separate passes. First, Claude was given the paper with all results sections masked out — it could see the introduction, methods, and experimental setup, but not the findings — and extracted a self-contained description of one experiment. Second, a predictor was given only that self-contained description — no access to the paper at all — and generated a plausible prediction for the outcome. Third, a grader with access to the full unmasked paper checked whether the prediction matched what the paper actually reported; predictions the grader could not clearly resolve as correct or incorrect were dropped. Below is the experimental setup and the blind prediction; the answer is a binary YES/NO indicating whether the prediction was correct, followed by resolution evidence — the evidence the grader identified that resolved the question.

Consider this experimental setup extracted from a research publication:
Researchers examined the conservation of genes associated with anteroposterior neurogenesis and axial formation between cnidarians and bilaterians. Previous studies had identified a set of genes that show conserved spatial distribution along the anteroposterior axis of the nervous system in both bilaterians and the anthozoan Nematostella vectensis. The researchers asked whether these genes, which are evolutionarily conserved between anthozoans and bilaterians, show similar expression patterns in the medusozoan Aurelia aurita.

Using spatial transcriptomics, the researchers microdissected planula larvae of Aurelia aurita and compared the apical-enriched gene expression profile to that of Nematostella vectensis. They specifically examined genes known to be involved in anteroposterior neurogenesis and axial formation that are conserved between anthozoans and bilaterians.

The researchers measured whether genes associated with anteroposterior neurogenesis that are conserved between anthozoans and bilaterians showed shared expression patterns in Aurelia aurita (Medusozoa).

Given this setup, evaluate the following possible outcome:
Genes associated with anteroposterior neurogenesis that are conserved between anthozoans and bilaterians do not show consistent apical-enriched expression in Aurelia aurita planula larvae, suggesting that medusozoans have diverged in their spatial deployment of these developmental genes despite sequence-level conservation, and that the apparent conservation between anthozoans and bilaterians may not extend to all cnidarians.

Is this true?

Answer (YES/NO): YES